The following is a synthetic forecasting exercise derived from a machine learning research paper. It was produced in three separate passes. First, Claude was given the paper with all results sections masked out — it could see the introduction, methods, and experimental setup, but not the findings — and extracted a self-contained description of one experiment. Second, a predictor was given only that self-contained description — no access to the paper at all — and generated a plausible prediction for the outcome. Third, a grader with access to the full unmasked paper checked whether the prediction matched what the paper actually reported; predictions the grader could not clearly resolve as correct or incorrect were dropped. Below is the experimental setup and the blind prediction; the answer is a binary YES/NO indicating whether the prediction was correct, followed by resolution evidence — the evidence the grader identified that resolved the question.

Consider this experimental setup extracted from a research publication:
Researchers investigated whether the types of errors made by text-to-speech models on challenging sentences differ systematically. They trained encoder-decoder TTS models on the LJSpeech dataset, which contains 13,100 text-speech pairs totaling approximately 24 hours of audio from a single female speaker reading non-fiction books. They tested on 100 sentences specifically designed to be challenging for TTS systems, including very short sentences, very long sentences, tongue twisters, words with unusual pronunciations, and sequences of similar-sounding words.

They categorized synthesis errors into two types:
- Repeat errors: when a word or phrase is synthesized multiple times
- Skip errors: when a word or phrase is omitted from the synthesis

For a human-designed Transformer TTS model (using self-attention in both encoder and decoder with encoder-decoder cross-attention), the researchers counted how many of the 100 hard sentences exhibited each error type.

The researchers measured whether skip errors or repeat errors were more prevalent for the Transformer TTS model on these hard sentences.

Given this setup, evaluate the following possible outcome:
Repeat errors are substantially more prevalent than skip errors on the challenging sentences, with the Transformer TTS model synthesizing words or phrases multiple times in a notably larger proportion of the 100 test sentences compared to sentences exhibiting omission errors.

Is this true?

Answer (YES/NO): NO